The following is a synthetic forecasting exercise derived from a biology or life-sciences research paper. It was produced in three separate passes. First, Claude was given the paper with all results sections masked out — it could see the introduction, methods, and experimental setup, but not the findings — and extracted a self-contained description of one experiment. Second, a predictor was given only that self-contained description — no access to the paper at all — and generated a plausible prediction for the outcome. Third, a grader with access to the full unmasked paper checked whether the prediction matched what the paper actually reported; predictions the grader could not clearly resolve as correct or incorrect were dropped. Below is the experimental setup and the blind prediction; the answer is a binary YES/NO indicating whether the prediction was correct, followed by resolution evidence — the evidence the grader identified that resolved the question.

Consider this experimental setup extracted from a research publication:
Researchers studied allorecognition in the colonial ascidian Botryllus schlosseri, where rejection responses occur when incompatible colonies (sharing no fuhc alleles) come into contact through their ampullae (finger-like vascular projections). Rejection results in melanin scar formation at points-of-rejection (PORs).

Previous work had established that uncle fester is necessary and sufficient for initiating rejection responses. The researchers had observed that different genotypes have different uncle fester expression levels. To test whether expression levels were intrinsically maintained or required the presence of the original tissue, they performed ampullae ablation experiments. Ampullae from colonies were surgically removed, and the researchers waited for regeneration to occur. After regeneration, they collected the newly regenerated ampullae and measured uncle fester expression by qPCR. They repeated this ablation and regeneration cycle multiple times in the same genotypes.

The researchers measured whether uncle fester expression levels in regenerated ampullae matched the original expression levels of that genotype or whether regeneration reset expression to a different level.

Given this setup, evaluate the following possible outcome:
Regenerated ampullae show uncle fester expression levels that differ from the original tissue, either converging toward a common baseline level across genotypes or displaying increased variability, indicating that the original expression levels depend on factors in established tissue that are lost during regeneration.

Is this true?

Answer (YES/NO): NO